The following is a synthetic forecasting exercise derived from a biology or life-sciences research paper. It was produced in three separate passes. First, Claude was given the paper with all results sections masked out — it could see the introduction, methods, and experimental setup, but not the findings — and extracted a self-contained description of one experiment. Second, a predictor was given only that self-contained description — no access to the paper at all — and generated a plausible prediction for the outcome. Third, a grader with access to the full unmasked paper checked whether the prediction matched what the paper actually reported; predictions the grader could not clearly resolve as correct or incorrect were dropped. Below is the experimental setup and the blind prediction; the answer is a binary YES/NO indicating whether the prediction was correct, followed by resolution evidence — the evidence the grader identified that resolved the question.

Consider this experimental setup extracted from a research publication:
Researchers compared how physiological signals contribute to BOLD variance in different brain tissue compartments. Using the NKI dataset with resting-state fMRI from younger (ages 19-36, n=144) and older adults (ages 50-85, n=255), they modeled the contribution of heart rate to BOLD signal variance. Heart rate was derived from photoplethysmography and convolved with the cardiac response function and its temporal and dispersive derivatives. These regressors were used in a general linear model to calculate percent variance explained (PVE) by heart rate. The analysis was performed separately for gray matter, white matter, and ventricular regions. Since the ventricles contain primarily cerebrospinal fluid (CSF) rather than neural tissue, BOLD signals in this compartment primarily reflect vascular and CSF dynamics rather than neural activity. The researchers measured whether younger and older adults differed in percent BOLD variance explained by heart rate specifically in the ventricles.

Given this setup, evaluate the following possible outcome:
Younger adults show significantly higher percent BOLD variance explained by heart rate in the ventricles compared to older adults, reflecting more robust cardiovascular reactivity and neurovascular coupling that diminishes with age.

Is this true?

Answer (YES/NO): YES